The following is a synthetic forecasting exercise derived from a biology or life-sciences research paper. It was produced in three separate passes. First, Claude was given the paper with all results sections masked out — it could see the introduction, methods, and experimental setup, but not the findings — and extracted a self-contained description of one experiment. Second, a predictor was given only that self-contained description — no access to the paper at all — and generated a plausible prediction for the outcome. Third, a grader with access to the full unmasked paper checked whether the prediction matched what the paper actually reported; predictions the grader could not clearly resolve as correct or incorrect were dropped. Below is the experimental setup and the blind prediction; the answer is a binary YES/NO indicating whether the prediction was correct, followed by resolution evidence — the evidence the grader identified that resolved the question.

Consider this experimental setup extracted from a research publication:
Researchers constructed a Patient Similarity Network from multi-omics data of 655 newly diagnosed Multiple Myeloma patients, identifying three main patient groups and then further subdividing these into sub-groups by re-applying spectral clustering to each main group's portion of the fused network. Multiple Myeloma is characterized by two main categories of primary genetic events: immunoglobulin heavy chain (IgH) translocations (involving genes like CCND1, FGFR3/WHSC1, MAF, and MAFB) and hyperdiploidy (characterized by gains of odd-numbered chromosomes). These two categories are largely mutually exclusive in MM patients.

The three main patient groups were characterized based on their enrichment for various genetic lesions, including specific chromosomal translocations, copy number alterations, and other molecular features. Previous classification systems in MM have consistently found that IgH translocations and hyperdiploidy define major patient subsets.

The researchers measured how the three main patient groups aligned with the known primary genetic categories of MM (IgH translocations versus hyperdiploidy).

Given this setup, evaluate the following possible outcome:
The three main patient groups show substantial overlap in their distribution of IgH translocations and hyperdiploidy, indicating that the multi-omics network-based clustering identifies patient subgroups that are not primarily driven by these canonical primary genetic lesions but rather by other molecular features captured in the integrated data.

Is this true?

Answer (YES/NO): NO